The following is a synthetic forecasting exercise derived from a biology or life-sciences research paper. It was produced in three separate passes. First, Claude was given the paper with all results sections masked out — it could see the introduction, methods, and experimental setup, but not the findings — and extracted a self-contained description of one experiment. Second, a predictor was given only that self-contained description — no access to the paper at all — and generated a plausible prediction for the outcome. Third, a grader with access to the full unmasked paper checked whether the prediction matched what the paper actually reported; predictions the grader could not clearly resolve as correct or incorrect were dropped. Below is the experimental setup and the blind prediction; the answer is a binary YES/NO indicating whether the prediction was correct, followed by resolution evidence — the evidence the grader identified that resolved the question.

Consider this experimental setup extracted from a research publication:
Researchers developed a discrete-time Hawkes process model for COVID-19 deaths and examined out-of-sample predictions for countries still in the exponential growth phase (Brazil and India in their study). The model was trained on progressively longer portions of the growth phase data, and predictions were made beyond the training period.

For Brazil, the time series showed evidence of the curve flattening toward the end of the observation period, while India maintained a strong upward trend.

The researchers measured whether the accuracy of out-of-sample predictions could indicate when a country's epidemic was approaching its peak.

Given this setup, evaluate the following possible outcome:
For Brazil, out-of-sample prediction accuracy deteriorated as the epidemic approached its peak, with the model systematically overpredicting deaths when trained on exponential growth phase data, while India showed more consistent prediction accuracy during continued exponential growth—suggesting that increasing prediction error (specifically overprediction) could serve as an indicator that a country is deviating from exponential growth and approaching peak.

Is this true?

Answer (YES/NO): YES